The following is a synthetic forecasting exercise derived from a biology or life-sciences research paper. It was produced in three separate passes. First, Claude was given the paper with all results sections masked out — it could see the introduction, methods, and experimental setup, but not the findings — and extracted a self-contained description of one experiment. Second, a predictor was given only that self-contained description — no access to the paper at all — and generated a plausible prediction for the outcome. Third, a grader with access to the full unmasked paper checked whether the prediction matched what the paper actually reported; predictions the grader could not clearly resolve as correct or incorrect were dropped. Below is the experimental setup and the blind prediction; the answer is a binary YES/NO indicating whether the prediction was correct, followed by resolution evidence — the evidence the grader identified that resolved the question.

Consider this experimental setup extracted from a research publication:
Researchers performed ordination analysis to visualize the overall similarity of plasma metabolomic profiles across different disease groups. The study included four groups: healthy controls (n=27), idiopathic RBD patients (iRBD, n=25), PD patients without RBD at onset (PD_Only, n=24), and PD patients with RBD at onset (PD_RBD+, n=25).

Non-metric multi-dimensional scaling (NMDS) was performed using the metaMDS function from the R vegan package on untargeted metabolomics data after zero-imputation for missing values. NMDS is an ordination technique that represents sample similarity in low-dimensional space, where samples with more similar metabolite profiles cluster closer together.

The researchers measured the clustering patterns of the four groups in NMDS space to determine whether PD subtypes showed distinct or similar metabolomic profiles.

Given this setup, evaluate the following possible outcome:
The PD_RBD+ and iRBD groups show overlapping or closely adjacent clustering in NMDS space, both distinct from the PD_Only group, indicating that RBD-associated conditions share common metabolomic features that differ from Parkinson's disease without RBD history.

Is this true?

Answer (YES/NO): YES